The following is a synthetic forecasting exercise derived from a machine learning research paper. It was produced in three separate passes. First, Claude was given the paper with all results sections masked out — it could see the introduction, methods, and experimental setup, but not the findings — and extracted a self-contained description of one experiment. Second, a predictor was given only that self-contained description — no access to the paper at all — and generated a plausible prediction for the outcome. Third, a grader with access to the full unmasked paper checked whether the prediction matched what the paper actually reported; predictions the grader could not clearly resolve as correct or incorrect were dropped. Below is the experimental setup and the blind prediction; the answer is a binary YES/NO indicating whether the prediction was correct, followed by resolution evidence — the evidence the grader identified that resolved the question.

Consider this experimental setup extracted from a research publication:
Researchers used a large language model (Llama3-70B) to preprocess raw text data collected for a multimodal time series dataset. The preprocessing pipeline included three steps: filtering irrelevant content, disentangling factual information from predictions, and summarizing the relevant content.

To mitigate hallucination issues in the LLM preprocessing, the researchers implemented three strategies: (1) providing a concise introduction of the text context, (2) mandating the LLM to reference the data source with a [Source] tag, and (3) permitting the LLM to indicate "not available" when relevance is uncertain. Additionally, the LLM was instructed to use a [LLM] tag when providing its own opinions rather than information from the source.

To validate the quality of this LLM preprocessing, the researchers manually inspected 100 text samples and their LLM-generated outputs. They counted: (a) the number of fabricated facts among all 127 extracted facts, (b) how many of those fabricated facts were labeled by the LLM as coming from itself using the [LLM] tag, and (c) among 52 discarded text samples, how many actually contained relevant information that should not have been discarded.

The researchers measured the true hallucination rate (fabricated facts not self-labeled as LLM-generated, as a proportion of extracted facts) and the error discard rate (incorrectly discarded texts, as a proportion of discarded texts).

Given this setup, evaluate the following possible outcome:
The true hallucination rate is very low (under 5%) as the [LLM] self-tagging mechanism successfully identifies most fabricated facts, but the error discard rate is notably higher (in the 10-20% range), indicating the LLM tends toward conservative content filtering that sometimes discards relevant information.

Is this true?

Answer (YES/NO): NO